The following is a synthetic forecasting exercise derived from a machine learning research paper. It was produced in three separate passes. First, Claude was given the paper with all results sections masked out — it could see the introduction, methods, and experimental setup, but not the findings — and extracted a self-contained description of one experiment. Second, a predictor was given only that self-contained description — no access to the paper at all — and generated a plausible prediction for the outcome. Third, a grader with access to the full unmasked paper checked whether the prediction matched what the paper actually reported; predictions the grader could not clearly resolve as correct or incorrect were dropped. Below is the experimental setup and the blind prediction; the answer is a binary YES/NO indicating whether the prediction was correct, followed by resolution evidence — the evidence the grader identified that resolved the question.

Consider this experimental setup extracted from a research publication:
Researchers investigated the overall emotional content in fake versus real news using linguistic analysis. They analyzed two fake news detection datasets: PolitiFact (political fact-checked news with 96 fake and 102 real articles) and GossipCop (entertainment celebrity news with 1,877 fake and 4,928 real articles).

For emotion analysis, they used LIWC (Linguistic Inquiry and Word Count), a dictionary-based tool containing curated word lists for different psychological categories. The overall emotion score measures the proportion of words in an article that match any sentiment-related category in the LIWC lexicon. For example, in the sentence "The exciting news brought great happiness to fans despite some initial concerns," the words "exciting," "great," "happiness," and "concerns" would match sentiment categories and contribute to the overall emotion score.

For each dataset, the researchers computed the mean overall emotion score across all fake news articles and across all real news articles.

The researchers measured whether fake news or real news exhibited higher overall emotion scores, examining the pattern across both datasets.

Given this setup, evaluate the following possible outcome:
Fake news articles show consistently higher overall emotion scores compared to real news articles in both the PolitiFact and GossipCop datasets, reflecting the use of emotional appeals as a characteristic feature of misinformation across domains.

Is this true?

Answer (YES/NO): NO